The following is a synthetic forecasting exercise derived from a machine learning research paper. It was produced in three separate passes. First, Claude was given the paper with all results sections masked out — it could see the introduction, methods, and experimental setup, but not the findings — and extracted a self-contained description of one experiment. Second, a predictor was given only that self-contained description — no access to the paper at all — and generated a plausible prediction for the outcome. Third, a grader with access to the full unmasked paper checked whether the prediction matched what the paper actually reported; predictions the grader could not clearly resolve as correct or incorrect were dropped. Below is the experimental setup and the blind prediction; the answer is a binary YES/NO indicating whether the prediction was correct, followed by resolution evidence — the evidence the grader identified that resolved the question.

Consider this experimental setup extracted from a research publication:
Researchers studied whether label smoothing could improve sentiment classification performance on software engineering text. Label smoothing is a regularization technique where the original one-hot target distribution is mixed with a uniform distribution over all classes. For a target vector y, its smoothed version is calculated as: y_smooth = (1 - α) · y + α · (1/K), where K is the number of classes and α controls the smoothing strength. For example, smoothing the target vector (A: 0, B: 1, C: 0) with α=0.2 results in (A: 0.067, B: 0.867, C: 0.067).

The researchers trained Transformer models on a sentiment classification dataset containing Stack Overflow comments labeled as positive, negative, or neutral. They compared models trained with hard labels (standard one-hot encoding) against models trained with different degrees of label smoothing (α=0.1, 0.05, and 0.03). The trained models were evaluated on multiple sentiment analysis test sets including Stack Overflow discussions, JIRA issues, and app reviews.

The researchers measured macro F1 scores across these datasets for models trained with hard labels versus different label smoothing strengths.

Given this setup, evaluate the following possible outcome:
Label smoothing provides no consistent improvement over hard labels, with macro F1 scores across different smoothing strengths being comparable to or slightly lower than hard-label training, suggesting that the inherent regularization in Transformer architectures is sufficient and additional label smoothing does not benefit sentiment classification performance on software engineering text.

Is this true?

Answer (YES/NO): NO